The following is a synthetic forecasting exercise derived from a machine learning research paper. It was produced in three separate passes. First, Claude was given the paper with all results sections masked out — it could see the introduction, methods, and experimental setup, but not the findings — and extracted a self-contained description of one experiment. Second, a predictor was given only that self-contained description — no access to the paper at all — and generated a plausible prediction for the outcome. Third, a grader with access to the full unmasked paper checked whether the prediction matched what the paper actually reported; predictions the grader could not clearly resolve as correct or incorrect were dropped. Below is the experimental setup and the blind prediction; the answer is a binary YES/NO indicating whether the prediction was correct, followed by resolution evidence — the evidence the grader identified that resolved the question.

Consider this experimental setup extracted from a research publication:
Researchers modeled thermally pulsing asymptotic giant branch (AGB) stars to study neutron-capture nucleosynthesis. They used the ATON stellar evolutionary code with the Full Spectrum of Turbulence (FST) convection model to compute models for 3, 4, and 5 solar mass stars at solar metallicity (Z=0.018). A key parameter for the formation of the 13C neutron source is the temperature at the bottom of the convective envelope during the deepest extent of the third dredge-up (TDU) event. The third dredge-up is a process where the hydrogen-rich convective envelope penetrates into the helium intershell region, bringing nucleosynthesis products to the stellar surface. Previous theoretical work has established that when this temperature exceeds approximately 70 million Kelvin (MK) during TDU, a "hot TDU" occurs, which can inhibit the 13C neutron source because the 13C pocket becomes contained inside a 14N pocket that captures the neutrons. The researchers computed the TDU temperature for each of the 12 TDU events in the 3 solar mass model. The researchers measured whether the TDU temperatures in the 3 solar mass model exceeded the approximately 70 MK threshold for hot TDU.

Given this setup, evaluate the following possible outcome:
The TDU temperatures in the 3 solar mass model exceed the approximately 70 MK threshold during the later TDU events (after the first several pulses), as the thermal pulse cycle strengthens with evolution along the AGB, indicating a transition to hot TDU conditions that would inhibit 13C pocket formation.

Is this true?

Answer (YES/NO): NO